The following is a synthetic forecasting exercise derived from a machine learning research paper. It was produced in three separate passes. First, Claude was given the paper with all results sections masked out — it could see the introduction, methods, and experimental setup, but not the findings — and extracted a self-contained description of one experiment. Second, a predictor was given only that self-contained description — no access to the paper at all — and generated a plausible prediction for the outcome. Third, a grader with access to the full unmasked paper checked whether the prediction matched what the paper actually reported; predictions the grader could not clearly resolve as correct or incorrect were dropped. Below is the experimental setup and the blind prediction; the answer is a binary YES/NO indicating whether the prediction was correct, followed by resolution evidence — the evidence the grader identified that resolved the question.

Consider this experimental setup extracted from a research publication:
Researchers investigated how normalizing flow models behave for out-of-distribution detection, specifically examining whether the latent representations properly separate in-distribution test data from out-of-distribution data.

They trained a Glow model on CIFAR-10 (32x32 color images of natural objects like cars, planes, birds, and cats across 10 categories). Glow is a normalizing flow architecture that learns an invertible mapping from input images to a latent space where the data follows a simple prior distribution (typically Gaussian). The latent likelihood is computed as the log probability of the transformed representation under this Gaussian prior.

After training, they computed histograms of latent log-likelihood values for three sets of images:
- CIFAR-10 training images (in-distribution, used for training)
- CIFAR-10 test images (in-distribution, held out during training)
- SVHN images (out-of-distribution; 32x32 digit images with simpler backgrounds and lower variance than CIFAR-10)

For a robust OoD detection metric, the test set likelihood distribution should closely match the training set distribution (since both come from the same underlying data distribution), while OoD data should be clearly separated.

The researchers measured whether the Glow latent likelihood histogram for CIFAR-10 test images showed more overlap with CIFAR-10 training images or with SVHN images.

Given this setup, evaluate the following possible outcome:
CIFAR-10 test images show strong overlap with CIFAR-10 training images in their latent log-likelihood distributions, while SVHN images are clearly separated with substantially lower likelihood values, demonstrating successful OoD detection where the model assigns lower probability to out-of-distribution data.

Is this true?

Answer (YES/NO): NO